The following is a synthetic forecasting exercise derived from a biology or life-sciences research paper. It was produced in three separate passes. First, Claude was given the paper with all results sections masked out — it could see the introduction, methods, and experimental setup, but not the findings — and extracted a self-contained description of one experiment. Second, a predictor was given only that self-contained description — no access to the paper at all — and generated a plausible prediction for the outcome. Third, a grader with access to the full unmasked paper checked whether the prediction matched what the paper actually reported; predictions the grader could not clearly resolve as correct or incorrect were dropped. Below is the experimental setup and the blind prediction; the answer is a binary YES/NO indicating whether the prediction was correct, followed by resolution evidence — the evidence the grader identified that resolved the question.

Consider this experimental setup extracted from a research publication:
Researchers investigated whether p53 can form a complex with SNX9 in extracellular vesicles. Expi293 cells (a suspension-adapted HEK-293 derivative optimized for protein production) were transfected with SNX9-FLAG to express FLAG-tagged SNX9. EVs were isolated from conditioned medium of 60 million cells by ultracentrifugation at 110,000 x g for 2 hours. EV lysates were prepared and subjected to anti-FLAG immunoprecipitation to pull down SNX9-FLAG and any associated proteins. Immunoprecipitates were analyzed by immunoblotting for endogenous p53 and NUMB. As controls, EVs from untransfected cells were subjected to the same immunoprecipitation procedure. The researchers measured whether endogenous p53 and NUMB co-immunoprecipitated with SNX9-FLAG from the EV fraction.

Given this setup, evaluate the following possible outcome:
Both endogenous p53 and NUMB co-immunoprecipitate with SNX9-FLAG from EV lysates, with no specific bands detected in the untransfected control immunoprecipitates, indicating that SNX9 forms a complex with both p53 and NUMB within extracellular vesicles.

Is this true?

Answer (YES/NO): YES